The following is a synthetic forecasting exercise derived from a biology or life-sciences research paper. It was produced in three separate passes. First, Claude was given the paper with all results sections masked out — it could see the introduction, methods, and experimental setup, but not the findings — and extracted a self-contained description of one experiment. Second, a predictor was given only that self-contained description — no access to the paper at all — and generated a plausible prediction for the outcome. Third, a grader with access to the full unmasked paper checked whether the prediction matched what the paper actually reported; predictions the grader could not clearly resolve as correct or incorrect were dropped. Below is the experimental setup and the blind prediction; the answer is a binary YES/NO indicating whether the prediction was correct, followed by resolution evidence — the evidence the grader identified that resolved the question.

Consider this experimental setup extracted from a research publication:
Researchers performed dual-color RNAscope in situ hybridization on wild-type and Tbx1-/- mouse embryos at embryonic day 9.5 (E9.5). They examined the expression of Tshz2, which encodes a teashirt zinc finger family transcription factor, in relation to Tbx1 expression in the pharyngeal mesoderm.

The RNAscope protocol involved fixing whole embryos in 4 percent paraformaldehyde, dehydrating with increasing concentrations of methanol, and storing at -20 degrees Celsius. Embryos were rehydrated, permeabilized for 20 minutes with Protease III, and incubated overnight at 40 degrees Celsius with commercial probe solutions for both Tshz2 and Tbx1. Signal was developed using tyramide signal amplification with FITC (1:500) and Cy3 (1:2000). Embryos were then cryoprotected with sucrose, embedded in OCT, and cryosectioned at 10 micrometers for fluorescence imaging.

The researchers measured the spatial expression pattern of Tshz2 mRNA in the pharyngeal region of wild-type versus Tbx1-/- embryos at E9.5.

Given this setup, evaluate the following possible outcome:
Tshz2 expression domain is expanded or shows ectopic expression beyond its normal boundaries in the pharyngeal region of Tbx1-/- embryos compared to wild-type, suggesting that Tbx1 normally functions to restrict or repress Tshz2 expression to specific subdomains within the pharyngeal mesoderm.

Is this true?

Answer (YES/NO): NO